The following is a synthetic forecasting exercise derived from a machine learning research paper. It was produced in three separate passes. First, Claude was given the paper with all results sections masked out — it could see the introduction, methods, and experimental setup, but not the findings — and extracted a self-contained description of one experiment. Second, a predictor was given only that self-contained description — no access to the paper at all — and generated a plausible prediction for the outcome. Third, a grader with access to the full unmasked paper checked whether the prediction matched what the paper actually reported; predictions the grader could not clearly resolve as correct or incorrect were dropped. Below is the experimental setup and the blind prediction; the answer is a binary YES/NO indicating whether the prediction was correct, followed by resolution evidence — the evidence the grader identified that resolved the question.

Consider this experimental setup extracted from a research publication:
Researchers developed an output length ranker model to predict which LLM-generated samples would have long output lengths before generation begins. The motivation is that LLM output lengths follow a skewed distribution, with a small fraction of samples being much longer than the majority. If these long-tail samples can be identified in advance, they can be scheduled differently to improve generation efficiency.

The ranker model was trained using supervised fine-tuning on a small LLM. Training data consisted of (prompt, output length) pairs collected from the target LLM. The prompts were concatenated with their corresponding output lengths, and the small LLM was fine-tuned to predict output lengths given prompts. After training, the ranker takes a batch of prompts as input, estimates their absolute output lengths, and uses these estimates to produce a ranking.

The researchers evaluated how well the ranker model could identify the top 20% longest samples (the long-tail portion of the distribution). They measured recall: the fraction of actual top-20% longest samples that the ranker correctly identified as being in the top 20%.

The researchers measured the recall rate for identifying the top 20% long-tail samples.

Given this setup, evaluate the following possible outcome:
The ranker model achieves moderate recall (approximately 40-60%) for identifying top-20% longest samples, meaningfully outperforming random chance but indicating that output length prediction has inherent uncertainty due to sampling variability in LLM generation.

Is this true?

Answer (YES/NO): NO